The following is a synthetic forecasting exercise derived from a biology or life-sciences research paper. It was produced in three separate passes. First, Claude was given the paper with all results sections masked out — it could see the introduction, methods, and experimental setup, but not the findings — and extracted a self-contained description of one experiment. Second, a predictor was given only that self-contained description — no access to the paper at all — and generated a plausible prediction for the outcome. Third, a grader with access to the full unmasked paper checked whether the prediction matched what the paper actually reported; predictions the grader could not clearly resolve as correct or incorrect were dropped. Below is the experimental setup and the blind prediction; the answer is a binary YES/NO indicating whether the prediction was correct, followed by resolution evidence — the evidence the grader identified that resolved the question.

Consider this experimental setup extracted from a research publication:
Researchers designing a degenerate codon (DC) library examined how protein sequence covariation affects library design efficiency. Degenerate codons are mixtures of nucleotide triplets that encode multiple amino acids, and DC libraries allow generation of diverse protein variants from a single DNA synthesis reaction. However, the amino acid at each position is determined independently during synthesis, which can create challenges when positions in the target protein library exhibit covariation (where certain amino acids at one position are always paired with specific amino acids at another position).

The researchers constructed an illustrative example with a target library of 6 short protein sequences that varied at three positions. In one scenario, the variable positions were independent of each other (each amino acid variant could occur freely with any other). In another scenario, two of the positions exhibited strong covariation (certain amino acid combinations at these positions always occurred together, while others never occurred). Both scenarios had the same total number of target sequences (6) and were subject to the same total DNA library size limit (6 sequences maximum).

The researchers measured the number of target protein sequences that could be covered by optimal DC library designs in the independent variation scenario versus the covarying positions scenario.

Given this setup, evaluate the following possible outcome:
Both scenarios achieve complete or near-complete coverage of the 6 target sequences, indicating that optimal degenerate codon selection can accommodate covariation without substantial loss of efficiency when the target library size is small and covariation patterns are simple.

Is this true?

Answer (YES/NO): NO